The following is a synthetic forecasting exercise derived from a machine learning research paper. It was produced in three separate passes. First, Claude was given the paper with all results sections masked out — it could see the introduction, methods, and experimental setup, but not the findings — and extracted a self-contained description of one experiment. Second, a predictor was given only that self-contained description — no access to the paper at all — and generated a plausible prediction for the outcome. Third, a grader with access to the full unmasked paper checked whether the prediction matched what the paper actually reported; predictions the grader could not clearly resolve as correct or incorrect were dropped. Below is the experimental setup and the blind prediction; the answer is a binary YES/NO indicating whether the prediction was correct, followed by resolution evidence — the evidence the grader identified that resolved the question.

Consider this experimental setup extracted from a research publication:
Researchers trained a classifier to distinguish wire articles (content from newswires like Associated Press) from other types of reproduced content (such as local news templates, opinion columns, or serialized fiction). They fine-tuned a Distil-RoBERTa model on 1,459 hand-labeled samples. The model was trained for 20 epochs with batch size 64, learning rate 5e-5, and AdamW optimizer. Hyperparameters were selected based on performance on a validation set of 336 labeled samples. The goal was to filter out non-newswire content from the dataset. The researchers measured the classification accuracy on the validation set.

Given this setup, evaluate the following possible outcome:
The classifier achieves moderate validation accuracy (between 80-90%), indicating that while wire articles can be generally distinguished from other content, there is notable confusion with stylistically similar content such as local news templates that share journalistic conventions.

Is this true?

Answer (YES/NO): NO